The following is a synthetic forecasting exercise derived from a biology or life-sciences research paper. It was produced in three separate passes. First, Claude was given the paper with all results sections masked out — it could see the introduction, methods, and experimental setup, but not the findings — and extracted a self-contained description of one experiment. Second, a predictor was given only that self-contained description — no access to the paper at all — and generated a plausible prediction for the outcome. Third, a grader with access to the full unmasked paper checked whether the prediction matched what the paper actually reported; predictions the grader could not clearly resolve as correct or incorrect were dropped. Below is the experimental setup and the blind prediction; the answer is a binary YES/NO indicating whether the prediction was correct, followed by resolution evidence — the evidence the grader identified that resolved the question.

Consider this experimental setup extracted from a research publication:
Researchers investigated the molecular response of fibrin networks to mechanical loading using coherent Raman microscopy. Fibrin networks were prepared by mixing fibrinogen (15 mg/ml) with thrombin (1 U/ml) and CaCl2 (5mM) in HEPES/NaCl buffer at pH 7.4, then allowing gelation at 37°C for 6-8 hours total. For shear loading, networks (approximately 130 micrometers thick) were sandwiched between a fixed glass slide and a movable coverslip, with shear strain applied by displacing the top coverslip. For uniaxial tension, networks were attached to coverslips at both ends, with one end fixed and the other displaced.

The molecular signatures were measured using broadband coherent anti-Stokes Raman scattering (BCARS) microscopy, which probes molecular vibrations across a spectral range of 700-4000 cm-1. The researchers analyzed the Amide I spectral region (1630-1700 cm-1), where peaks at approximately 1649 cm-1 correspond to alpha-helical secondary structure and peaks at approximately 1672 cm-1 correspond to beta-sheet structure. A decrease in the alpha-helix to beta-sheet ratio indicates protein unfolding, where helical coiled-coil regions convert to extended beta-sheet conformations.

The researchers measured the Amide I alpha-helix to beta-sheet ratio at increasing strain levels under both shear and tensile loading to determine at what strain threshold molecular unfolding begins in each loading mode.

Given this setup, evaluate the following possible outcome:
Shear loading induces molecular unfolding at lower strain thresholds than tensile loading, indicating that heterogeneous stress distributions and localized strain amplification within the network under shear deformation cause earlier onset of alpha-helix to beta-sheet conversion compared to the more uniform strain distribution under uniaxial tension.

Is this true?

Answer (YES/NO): NO